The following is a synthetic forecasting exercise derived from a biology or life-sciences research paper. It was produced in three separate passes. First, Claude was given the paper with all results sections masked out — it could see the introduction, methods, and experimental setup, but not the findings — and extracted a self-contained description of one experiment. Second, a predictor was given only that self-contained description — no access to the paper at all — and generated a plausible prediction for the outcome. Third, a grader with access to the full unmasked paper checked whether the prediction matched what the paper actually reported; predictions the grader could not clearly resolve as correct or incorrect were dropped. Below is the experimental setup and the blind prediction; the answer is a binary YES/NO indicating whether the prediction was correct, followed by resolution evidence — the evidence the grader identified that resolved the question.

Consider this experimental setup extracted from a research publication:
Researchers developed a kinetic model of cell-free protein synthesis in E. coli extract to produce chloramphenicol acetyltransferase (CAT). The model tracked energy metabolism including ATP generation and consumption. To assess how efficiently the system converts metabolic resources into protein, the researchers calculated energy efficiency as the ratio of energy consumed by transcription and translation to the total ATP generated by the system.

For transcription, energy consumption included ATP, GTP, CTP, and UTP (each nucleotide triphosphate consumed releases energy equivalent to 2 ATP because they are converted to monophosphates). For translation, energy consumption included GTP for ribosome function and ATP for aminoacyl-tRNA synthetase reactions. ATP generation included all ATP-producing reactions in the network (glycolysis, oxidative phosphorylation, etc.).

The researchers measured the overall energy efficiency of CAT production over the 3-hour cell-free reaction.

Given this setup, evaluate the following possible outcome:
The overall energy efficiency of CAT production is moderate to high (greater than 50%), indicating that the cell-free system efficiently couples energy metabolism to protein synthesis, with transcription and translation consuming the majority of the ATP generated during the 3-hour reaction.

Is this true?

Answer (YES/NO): NO